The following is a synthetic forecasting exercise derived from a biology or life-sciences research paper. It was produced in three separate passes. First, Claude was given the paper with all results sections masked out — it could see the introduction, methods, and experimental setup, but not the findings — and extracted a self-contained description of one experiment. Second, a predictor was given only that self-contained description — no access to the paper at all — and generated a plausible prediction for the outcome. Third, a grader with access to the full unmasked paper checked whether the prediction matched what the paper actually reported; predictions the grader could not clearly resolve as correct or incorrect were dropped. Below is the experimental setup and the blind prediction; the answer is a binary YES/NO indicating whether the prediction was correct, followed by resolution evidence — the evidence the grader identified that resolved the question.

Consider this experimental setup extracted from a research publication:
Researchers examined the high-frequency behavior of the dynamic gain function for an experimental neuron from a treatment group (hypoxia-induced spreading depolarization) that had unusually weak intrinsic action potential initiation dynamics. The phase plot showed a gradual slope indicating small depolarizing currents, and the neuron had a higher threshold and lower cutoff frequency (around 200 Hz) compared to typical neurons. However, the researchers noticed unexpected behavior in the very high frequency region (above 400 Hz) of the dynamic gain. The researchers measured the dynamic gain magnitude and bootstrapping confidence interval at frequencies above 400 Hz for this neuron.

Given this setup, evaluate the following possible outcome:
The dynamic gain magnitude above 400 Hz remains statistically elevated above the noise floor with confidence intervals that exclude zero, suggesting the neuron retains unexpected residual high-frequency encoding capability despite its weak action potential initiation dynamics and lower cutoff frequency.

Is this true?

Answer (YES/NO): YES